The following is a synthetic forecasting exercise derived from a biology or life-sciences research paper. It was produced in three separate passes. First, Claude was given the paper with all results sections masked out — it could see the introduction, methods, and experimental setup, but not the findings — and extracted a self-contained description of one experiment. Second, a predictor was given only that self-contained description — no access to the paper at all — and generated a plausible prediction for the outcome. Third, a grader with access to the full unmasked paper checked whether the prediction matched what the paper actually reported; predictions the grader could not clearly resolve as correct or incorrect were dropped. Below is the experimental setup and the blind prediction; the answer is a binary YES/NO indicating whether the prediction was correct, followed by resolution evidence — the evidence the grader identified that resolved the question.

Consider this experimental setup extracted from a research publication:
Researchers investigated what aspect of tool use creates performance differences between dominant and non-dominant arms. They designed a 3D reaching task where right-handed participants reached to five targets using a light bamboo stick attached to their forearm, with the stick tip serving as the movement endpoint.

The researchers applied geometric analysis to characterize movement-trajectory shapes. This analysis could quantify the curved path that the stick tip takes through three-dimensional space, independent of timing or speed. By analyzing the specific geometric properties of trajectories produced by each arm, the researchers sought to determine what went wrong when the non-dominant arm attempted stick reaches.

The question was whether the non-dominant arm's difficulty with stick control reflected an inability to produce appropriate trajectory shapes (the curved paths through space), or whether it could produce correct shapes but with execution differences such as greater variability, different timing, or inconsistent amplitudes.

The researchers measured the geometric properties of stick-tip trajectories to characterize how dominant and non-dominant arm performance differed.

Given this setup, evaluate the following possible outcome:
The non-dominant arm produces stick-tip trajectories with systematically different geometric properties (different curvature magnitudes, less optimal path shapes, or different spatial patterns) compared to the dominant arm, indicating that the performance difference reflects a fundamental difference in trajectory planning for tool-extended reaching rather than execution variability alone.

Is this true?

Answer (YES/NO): YES